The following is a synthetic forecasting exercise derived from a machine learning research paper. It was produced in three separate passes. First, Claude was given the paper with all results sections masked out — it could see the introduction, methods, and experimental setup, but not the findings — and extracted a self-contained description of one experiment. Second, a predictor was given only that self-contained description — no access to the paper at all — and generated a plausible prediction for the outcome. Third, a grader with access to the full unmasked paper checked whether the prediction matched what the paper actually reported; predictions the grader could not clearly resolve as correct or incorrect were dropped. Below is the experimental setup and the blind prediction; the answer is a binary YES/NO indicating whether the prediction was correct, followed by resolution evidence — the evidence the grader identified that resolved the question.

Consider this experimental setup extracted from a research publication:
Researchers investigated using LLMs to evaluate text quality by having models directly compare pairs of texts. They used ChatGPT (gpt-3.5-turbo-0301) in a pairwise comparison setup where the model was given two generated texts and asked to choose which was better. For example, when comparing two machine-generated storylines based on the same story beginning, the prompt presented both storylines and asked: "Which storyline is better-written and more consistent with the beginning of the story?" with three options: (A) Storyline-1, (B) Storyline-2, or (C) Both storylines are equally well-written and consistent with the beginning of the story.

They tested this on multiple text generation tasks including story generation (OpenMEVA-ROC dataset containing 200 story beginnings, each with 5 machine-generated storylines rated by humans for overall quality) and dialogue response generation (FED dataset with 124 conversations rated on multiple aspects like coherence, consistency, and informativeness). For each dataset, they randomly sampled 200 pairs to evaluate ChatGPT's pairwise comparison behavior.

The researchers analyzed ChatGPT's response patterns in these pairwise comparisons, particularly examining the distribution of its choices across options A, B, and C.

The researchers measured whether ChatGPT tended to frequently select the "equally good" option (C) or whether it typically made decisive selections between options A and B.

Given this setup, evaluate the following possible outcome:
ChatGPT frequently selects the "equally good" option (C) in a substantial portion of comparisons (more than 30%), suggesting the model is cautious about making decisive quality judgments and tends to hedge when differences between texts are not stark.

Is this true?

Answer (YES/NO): NO